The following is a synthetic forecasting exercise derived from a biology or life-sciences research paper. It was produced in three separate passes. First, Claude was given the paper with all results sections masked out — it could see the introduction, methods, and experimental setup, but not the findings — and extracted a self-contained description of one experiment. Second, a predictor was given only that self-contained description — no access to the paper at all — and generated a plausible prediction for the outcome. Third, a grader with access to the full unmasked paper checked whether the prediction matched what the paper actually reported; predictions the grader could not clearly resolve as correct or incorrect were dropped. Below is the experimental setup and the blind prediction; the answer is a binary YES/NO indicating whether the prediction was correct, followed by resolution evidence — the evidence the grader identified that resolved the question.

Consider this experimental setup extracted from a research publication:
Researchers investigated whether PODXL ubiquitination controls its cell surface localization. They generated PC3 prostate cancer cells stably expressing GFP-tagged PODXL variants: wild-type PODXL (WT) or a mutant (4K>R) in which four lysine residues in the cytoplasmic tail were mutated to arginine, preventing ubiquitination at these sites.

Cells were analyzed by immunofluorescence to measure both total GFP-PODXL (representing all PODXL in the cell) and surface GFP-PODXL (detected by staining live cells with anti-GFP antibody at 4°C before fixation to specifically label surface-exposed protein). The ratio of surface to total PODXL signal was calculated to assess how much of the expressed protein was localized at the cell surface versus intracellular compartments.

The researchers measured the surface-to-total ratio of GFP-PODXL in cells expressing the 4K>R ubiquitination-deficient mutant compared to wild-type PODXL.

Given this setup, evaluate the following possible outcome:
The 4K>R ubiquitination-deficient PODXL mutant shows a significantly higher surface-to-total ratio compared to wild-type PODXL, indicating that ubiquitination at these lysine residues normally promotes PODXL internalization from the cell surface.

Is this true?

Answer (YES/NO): YES